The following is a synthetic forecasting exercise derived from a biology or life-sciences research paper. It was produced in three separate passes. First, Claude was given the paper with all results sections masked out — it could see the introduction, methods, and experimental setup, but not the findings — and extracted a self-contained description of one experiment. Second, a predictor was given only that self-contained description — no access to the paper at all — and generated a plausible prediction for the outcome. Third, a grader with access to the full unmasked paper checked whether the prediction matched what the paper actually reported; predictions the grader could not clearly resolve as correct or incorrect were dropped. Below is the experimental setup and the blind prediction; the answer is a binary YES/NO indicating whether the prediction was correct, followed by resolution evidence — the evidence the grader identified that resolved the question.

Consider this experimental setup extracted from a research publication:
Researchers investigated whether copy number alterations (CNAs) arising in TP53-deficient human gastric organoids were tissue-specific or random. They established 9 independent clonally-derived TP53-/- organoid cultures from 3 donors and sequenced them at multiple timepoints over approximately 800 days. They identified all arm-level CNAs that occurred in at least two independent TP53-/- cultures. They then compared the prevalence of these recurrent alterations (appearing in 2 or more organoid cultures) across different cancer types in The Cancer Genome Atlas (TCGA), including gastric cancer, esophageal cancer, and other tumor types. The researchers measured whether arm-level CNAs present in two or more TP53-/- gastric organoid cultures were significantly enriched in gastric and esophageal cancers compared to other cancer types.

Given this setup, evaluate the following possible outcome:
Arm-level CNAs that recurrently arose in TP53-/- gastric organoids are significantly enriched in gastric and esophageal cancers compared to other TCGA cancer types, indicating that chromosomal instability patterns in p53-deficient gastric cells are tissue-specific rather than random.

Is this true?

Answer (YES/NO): YES